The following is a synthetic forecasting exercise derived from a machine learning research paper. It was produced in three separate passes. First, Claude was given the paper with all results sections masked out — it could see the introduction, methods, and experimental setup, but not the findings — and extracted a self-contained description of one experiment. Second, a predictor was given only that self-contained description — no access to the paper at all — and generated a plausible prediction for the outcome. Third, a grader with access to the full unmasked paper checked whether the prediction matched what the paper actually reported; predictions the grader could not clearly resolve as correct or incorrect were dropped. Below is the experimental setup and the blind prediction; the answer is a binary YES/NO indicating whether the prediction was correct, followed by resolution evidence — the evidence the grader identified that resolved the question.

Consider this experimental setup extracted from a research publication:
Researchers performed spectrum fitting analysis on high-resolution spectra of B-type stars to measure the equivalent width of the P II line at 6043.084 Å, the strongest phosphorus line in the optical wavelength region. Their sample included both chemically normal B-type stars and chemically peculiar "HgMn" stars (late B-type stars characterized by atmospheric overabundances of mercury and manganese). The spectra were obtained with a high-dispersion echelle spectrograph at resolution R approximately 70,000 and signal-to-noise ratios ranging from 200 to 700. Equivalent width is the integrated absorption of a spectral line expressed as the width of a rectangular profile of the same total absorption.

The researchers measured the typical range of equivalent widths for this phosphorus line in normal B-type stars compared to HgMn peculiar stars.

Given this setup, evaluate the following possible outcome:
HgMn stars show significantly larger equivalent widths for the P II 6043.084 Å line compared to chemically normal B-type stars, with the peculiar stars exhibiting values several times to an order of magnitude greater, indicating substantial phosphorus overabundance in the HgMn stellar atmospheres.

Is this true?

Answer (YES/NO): YES